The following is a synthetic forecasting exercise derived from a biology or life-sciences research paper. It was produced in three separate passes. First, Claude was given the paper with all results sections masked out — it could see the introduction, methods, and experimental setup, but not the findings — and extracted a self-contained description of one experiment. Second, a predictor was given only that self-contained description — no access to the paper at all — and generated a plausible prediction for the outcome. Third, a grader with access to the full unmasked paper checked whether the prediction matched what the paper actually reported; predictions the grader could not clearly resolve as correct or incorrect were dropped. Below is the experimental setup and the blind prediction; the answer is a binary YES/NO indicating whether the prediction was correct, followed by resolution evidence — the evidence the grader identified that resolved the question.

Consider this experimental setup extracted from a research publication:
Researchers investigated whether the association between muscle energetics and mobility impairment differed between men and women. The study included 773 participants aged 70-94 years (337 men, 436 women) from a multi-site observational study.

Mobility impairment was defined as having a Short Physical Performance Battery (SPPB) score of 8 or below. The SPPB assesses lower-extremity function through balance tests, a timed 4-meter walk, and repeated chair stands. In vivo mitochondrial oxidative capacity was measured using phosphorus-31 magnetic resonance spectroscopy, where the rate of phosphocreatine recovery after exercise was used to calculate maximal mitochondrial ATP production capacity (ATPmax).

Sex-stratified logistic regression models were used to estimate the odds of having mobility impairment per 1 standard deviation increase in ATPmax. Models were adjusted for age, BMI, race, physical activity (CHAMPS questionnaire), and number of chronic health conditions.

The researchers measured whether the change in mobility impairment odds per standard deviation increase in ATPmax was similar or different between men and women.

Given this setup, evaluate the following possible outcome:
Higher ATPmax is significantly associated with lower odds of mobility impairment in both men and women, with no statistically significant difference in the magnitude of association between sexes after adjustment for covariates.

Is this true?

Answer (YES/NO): NO